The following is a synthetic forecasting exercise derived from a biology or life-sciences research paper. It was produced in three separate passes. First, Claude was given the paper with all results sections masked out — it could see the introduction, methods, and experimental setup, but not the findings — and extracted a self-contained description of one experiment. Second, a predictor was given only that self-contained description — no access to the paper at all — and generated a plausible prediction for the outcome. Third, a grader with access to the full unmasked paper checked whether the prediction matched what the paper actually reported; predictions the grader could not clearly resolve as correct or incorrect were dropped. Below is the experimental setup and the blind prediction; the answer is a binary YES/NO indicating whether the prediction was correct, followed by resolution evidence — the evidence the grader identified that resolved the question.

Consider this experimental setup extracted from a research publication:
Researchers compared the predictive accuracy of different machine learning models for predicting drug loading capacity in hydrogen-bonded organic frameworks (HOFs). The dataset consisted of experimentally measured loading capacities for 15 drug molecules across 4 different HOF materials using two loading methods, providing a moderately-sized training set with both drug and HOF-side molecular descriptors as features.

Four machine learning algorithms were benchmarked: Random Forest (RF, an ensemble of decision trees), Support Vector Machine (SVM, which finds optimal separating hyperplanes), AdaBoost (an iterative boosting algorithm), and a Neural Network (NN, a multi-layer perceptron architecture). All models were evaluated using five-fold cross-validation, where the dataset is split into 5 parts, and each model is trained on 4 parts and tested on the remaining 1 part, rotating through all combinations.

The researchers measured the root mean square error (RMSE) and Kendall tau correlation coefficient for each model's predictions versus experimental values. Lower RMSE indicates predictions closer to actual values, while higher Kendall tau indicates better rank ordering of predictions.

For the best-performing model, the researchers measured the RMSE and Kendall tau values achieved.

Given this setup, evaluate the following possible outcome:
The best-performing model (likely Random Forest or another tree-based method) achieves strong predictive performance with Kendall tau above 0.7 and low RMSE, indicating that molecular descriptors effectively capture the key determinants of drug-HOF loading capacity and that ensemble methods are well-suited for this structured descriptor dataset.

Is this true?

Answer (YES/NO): YES